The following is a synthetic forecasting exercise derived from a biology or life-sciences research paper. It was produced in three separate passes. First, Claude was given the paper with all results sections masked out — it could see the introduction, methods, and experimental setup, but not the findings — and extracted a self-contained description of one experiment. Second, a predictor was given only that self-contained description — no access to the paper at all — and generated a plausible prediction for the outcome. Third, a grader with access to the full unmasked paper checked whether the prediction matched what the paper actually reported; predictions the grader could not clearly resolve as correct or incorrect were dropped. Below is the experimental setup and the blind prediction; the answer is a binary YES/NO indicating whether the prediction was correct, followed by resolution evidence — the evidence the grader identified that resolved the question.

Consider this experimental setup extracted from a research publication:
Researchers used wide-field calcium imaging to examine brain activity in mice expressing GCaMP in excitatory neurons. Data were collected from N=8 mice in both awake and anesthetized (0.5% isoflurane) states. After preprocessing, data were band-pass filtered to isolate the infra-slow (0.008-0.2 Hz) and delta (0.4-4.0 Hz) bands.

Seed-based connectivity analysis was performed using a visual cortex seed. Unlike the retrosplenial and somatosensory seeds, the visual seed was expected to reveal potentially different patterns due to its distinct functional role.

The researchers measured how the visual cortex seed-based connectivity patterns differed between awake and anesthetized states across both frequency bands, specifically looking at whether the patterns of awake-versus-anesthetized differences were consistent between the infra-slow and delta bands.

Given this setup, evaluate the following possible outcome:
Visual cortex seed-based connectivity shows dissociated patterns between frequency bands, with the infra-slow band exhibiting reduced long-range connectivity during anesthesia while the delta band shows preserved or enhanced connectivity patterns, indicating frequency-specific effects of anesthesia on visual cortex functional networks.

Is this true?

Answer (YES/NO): NO